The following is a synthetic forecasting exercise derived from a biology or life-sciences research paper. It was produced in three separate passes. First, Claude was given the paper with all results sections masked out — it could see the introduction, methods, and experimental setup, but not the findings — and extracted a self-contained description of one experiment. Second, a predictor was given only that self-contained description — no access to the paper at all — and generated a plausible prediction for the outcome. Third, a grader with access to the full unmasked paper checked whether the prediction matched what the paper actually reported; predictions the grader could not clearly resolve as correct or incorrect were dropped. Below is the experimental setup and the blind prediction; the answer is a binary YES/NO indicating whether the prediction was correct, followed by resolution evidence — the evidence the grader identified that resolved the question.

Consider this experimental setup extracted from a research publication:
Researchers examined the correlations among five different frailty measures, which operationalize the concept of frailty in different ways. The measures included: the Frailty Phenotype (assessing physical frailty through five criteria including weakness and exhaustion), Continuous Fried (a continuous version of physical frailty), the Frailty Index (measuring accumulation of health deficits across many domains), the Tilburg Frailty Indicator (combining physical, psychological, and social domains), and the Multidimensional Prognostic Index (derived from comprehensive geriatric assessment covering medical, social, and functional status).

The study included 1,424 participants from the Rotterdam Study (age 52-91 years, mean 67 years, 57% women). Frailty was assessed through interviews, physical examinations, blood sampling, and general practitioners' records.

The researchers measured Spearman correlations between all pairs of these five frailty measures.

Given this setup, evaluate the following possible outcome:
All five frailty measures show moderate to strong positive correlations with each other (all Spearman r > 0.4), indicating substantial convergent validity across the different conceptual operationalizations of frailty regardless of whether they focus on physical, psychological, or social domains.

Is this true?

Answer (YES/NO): NO